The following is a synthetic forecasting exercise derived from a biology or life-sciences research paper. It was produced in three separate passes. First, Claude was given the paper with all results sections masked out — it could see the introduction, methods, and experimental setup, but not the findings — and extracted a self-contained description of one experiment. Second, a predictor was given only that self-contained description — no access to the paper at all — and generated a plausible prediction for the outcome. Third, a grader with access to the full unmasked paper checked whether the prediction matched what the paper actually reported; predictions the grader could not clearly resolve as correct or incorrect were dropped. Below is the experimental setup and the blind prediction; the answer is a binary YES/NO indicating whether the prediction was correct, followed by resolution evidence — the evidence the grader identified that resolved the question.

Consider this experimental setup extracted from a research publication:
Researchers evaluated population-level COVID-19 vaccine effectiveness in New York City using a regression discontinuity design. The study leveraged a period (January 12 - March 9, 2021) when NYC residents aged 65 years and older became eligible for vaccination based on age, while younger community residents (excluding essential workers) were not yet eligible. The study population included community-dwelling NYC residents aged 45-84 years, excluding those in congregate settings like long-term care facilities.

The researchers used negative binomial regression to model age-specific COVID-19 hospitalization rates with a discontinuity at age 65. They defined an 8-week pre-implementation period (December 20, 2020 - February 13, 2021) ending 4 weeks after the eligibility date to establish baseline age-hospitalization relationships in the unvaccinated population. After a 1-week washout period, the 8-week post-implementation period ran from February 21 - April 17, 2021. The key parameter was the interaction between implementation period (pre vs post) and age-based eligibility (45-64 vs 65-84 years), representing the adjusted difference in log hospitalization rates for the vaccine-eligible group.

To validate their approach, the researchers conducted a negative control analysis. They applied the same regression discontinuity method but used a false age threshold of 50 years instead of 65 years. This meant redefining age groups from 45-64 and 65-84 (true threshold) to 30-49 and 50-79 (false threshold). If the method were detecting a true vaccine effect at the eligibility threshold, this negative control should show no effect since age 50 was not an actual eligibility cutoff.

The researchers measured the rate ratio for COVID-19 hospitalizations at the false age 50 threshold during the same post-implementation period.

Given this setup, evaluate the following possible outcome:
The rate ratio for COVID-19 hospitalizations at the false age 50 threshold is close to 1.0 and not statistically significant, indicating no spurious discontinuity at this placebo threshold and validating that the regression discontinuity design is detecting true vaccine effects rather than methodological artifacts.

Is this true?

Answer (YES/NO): YES